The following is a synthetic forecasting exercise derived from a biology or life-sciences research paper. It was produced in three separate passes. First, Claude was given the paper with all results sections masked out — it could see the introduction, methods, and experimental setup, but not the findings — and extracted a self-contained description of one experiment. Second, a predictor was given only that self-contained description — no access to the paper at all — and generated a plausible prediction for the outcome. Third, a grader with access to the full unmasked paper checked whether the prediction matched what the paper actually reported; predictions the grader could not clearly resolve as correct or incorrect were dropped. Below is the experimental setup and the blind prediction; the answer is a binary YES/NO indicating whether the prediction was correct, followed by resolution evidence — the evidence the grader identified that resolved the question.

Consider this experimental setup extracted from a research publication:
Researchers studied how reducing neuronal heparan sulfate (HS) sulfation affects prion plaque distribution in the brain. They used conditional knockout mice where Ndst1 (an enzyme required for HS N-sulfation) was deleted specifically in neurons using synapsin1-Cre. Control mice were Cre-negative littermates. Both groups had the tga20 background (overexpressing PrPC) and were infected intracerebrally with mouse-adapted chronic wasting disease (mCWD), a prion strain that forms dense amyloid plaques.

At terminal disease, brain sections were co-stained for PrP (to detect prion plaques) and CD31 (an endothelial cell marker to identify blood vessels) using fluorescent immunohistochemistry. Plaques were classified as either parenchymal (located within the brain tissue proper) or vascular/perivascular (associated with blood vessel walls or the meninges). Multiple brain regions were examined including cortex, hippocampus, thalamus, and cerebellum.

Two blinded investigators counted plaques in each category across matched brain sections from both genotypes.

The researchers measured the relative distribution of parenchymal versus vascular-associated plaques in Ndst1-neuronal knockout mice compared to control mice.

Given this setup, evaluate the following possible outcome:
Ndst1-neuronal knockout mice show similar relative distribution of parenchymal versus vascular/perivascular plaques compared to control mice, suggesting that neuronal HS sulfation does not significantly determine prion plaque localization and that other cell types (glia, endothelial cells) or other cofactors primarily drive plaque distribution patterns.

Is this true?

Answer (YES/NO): NO